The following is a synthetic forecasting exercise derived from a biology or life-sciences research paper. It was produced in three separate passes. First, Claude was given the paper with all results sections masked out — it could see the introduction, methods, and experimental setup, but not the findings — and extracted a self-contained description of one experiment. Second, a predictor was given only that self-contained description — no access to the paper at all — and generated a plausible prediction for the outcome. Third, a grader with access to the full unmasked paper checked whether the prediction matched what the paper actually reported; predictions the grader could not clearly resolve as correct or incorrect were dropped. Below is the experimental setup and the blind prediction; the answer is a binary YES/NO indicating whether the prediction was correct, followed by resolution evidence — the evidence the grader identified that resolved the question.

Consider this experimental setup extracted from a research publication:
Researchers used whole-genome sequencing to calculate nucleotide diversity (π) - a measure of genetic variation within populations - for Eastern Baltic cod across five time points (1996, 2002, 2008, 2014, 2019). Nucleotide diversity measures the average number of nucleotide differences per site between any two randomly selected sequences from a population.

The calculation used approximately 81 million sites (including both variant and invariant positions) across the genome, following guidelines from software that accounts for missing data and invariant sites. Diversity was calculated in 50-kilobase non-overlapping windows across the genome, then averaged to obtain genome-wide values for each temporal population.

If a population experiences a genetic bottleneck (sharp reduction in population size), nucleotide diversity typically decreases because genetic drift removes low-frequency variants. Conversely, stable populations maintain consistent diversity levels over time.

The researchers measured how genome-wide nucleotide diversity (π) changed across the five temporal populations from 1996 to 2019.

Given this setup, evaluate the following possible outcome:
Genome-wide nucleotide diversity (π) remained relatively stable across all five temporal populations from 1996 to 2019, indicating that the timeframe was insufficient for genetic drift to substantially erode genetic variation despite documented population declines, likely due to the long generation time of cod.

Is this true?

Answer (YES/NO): YES